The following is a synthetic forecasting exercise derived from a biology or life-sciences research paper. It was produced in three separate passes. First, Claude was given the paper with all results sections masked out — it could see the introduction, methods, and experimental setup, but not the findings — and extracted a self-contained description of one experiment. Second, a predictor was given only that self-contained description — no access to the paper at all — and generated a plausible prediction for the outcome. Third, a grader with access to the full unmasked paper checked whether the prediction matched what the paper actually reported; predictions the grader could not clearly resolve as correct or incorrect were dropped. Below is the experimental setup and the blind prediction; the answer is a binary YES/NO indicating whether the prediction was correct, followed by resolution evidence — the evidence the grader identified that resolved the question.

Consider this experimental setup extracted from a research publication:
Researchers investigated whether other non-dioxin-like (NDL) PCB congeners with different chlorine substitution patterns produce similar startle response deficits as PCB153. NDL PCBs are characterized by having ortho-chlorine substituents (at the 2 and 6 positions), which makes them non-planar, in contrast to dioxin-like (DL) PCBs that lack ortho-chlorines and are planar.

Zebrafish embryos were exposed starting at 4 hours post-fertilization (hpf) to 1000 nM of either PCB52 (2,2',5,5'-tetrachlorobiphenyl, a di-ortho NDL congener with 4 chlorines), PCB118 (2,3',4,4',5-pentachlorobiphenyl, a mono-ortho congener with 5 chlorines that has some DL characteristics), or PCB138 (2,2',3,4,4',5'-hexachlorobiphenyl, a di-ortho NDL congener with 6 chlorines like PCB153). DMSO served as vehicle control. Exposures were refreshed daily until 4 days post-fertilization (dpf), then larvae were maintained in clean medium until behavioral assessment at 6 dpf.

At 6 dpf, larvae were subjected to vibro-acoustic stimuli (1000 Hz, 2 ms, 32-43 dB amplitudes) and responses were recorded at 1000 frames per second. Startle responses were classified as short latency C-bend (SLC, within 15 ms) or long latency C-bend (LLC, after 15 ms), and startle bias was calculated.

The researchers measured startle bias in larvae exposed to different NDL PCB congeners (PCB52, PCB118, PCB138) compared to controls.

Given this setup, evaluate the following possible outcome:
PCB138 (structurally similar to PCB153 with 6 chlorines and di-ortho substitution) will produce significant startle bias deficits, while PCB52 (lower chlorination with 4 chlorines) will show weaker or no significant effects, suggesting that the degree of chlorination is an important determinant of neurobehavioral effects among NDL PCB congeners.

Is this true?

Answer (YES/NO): NO